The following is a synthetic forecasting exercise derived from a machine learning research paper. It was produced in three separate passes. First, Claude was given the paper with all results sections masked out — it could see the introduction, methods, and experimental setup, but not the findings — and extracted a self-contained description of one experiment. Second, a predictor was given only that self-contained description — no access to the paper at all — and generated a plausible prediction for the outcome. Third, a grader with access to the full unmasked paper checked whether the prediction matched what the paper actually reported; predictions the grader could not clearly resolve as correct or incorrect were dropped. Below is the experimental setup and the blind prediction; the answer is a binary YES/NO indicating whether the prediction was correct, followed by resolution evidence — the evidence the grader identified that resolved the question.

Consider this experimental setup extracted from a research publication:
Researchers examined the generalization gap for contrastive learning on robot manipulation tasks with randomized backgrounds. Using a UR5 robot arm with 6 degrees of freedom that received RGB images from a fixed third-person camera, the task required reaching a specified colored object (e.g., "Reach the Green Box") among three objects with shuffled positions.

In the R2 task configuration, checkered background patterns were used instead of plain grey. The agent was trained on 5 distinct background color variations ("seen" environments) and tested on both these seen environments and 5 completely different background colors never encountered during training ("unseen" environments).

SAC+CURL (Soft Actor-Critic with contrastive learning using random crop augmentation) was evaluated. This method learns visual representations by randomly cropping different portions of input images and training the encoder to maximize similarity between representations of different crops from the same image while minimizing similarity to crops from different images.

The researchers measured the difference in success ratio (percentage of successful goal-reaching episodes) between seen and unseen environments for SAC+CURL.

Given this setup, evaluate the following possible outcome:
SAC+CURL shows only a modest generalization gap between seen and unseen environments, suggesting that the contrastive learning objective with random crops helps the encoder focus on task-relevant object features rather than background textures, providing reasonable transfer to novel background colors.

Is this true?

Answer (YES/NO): NO